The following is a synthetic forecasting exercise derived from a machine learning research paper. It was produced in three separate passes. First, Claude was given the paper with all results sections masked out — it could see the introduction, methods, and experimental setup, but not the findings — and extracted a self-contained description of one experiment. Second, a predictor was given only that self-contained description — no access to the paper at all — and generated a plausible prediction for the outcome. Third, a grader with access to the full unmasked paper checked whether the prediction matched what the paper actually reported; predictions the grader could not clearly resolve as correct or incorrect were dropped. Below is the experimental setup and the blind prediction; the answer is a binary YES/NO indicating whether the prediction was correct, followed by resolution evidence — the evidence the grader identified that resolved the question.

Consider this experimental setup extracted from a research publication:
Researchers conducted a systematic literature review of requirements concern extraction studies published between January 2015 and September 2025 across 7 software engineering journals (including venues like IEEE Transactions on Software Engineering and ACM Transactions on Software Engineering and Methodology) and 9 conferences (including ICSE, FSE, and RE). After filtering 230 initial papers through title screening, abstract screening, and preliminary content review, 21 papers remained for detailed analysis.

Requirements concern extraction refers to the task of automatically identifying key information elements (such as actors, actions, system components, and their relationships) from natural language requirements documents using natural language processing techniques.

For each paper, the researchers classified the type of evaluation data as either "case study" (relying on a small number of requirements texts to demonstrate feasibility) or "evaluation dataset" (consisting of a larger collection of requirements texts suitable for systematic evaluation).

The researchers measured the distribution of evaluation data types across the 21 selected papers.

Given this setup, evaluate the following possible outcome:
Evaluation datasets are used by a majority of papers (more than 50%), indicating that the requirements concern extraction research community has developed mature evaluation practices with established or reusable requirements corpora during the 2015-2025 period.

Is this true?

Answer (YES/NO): NO